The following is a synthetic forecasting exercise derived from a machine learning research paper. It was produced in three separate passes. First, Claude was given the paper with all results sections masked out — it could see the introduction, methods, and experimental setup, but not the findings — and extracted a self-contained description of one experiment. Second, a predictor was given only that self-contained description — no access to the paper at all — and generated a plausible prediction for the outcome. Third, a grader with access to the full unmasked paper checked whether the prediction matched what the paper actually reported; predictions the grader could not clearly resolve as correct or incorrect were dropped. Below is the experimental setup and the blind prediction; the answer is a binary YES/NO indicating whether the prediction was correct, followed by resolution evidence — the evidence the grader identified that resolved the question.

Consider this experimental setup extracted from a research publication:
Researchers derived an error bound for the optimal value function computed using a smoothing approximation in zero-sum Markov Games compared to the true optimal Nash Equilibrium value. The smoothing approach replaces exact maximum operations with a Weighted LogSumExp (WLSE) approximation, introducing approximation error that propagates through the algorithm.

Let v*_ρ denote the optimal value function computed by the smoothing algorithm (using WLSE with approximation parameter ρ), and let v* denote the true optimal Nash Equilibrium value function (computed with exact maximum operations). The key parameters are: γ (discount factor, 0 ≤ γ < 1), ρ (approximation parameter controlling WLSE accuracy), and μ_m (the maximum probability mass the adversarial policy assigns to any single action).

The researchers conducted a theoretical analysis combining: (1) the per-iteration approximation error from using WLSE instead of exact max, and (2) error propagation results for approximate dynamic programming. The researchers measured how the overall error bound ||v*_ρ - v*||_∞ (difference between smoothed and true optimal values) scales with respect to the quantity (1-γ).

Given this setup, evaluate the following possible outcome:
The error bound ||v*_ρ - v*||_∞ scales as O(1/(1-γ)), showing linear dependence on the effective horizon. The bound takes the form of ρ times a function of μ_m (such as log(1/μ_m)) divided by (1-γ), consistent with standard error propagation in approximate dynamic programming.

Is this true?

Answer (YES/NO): NO